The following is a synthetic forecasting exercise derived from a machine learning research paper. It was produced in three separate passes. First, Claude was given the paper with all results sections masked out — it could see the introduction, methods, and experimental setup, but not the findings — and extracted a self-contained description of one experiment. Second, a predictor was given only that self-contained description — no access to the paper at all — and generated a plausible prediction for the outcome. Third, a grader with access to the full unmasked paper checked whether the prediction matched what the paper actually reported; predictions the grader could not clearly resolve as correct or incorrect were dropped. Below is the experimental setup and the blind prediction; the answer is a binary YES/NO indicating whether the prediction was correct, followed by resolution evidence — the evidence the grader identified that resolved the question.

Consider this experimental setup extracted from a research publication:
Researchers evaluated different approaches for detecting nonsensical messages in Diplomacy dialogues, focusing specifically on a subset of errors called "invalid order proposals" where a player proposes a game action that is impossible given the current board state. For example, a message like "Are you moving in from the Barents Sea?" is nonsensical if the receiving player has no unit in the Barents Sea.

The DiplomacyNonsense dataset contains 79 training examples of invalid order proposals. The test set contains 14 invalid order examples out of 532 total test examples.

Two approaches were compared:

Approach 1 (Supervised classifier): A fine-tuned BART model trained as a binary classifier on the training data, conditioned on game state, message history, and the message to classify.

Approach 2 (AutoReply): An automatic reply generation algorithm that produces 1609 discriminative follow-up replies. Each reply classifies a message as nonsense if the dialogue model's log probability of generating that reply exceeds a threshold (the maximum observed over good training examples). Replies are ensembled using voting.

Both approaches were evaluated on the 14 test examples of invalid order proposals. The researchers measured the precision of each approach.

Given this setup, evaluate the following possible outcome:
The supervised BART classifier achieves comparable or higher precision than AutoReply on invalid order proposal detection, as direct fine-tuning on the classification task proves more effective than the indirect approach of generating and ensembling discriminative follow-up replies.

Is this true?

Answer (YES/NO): NO